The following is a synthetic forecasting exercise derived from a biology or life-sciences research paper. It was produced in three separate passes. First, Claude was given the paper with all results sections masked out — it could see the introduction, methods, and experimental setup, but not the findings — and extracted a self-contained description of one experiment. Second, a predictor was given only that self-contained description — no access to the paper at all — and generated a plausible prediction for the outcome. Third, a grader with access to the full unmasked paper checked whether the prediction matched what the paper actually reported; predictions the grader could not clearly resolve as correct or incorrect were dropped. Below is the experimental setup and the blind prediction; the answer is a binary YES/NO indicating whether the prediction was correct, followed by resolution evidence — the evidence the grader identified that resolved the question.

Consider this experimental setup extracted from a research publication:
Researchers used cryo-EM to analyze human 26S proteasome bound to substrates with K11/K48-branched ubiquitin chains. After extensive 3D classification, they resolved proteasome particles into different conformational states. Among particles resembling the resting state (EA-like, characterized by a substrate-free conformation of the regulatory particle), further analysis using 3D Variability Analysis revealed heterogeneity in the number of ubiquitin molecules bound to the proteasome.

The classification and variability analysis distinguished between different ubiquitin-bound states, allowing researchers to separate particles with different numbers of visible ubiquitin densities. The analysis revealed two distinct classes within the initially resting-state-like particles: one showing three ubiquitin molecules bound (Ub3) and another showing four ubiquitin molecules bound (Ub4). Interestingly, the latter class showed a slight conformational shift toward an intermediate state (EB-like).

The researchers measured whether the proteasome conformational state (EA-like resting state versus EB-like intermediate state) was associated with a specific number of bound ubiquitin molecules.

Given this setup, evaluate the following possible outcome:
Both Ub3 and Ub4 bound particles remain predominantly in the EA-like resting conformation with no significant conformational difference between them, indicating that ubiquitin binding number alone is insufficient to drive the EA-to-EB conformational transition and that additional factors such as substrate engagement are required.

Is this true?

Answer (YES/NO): NO